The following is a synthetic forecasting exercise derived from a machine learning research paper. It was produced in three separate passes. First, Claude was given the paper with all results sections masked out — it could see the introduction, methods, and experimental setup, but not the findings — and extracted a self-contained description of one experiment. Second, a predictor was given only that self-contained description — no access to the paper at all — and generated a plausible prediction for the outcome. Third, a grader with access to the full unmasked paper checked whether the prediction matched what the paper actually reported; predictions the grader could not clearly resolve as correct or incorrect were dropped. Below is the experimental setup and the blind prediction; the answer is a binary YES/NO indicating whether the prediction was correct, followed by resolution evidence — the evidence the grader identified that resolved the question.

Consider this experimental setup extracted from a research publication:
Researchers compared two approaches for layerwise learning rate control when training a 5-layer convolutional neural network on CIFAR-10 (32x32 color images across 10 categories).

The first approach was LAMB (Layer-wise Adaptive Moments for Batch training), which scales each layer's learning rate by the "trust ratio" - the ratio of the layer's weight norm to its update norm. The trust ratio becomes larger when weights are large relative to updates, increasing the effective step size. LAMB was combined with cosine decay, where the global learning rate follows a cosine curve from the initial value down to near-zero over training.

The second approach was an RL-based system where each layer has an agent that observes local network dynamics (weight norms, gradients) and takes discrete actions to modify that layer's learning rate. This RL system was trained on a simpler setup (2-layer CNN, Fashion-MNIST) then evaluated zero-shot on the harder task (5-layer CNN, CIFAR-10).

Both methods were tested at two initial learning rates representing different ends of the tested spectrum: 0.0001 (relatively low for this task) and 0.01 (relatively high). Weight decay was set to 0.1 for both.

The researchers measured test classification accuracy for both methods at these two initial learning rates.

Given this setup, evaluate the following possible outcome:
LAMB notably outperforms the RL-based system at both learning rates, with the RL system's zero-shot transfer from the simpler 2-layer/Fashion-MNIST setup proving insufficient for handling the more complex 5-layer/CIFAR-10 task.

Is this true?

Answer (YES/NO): NO